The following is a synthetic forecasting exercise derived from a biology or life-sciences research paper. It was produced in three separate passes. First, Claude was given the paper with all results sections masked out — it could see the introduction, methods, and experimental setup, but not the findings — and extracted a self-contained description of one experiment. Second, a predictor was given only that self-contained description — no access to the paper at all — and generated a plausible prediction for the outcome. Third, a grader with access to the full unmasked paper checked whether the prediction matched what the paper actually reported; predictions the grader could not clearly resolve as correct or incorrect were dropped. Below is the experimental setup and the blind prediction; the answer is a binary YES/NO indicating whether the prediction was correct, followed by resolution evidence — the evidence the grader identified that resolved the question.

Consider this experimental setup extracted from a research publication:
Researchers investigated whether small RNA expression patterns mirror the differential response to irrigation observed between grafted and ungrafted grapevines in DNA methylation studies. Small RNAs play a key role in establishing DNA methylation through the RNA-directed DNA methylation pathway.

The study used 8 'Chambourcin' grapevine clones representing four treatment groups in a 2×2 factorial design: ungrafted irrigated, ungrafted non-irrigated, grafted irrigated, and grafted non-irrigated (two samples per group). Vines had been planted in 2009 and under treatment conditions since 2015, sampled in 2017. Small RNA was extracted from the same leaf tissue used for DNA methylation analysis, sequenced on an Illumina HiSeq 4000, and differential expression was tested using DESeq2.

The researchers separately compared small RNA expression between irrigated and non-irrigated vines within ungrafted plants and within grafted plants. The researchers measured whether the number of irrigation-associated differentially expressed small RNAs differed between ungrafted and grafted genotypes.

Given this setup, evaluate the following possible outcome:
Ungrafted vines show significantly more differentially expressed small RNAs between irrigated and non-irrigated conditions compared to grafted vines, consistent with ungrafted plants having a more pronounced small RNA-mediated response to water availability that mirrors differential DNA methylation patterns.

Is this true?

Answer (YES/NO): YES